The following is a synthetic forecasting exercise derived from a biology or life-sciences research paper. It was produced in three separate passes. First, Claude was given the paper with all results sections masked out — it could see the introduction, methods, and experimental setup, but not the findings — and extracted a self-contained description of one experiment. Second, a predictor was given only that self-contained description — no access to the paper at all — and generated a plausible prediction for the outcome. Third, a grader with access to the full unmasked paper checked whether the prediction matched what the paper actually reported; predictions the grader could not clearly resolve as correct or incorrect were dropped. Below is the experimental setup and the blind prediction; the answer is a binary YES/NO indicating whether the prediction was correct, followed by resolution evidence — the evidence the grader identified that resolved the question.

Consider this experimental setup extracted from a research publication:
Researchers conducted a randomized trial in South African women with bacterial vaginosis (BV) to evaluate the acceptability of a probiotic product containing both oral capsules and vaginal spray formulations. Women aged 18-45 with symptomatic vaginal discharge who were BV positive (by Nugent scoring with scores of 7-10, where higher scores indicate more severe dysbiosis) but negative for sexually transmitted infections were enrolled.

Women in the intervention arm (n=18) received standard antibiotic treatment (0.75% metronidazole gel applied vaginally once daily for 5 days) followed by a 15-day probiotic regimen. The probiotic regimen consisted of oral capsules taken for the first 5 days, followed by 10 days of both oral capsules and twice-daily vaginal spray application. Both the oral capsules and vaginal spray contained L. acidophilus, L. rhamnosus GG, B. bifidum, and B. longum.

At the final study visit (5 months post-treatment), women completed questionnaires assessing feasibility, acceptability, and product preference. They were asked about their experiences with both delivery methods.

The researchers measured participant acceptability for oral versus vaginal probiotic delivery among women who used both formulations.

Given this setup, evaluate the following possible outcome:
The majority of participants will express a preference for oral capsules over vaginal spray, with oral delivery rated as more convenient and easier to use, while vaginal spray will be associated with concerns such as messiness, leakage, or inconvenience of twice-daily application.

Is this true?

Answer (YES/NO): YES